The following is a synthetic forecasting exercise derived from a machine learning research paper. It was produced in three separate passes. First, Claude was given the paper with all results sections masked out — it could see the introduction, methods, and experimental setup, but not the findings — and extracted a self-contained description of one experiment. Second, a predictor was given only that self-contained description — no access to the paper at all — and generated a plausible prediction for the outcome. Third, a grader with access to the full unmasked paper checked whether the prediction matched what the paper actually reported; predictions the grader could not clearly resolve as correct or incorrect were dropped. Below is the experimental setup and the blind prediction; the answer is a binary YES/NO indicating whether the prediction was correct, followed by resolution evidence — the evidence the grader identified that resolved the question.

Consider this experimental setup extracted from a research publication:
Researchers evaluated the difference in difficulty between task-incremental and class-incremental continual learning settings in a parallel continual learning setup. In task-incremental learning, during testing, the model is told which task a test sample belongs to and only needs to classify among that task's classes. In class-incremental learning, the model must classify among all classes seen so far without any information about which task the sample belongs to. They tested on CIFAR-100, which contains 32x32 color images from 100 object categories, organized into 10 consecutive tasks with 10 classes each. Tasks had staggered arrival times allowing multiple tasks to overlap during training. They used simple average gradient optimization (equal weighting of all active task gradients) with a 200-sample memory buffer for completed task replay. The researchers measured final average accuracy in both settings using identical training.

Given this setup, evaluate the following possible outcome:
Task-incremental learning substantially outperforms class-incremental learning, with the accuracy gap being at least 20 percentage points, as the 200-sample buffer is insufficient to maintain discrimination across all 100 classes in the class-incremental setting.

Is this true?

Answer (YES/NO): YES